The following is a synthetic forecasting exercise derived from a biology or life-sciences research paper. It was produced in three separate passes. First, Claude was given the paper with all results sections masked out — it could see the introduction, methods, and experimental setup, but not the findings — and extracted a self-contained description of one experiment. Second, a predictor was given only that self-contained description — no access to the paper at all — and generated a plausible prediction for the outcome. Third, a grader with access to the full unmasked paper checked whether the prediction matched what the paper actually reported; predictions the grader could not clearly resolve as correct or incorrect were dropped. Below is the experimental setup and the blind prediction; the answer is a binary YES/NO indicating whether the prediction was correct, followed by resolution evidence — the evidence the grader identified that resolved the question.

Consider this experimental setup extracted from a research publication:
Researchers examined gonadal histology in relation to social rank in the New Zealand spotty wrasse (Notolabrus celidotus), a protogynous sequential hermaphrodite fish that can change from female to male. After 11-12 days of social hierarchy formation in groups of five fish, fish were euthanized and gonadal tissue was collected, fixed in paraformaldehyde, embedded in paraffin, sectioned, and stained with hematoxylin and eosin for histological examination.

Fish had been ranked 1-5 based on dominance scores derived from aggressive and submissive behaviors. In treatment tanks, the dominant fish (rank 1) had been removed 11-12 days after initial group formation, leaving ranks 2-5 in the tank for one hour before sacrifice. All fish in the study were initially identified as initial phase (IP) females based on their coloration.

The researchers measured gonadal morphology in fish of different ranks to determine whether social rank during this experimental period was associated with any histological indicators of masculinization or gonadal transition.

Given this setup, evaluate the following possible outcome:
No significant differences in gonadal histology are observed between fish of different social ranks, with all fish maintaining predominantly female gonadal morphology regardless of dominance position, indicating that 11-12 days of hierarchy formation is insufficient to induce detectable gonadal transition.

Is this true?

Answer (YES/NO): NO